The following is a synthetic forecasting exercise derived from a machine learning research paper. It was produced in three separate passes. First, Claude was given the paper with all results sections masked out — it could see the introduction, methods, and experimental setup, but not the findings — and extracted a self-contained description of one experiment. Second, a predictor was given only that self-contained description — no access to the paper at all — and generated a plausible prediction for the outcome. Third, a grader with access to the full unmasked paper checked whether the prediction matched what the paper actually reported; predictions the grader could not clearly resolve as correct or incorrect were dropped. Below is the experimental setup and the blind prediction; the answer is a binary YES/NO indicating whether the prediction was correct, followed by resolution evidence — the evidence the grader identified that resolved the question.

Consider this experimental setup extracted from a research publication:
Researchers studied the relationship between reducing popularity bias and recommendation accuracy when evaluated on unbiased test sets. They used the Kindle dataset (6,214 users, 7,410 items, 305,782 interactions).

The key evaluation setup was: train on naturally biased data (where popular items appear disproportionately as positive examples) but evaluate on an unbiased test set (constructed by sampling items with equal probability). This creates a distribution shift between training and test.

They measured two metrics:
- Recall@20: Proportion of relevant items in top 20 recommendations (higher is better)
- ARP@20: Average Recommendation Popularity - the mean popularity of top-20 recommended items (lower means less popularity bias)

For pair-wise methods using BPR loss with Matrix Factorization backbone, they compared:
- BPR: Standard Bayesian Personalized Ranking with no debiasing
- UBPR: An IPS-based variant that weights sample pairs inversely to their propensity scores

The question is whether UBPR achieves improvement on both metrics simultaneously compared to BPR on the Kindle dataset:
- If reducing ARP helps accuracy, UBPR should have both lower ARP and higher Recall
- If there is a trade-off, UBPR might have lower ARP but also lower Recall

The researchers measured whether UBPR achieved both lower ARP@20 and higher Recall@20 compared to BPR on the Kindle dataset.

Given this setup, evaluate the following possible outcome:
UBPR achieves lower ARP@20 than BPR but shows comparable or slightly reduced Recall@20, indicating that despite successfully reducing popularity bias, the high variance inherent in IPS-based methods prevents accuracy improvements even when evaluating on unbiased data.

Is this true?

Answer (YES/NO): YES